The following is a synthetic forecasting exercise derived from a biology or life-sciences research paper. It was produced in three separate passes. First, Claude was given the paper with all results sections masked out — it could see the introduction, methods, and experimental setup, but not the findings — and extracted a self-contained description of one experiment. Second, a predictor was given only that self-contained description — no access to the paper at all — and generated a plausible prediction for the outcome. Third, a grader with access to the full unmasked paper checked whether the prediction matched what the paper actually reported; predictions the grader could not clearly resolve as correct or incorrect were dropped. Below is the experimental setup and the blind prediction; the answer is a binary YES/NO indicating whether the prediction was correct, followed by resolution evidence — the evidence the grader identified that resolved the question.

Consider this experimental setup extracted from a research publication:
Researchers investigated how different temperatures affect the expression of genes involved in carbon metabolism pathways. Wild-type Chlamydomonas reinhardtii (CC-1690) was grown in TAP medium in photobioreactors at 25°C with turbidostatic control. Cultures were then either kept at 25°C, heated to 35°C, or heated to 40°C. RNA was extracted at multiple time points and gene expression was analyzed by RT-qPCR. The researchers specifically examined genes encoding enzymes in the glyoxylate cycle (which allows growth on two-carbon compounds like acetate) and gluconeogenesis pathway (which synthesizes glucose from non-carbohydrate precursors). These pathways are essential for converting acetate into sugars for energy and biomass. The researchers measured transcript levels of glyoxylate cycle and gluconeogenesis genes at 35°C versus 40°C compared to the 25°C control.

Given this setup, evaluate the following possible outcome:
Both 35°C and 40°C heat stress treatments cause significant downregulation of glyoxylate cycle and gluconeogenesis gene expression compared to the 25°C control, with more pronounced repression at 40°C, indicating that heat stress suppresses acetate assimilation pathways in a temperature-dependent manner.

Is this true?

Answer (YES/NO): NO